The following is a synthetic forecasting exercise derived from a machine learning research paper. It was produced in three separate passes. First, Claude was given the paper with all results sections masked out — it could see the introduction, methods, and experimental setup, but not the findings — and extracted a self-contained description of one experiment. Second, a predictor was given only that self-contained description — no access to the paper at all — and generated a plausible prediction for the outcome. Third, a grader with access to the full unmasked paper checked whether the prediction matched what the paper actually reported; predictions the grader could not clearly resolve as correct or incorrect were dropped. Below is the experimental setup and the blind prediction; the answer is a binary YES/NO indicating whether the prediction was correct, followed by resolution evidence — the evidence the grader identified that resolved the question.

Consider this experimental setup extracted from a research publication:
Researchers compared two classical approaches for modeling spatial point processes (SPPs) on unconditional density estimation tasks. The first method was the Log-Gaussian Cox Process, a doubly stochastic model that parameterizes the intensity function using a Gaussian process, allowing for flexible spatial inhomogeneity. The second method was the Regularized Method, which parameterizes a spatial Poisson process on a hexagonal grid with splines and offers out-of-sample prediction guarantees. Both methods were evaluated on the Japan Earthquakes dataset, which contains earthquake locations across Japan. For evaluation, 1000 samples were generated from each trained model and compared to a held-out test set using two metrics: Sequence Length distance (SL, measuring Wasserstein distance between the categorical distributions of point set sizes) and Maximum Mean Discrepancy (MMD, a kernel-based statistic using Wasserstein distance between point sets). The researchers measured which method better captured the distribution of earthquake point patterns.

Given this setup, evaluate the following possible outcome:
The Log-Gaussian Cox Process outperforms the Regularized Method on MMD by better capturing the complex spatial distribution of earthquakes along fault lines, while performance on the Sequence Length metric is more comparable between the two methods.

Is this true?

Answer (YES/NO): NO